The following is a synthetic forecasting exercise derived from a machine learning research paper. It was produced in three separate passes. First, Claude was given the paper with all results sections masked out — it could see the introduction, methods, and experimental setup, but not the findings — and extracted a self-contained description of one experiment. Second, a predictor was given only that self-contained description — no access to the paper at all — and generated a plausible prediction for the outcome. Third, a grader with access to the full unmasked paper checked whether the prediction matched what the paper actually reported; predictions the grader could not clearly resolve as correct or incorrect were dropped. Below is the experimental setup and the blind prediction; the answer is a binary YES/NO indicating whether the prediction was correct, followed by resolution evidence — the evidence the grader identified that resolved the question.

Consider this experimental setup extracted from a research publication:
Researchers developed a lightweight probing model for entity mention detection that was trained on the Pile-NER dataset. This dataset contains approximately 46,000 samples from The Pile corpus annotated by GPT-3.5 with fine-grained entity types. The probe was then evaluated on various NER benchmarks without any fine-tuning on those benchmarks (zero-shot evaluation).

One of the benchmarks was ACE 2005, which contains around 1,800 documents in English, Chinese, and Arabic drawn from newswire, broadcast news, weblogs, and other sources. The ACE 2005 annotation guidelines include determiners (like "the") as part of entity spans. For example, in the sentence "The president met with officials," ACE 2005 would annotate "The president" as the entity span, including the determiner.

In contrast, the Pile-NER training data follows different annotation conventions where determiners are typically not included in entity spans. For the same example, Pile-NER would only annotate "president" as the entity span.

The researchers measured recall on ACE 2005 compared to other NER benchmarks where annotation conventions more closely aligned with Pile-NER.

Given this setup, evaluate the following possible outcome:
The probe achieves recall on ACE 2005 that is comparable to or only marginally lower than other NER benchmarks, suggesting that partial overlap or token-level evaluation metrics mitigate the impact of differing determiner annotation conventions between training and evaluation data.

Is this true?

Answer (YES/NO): NO